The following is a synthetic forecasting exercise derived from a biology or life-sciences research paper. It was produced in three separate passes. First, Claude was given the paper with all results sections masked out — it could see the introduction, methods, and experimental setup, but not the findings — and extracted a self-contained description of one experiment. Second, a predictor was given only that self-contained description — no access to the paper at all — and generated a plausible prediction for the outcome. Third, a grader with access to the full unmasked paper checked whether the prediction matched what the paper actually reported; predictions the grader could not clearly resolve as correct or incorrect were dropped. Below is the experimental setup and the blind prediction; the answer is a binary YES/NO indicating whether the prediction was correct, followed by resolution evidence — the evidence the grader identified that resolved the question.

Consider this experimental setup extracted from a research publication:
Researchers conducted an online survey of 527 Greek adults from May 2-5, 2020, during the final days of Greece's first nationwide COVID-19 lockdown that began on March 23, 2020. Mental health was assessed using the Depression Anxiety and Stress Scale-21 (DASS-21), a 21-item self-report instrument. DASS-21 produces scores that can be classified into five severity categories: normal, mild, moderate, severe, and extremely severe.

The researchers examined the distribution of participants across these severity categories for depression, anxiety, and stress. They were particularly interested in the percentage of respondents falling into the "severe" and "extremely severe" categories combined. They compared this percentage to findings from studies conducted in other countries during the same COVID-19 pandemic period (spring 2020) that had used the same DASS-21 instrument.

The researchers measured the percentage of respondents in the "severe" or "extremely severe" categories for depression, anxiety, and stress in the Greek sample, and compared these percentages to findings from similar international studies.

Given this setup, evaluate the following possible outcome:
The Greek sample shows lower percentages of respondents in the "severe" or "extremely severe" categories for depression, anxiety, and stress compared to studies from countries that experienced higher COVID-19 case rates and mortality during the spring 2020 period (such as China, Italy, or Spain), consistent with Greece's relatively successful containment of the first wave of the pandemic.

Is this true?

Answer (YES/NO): NO